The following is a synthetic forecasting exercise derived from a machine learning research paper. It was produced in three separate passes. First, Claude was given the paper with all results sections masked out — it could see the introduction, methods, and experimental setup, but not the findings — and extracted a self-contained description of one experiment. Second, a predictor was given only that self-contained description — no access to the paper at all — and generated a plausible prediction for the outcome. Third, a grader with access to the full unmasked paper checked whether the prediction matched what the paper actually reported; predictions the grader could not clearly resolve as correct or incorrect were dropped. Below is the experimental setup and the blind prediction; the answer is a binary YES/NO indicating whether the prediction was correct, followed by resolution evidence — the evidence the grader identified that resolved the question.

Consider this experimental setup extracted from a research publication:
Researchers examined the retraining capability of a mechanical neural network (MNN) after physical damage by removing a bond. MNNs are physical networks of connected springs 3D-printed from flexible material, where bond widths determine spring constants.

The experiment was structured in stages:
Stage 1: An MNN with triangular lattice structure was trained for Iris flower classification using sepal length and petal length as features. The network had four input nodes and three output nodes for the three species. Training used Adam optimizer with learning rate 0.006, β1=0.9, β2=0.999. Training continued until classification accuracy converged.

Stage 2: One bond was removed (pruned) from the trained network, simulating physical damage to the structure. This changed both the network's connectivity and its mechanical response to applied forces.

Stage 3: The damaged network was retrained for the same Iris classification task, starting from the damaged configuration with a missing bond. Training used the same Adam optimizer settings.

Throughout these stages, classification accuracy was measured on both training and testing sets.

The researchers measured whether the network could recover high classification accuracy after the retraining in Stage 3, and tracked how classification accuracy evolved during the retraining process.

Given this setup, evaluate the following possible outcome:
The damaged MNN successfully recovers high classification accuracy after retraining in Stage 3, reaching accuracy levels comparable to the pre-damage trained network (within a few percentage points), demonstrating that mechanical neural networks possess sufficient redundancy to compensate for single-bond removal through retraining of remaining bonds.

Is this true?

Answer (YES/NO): NO